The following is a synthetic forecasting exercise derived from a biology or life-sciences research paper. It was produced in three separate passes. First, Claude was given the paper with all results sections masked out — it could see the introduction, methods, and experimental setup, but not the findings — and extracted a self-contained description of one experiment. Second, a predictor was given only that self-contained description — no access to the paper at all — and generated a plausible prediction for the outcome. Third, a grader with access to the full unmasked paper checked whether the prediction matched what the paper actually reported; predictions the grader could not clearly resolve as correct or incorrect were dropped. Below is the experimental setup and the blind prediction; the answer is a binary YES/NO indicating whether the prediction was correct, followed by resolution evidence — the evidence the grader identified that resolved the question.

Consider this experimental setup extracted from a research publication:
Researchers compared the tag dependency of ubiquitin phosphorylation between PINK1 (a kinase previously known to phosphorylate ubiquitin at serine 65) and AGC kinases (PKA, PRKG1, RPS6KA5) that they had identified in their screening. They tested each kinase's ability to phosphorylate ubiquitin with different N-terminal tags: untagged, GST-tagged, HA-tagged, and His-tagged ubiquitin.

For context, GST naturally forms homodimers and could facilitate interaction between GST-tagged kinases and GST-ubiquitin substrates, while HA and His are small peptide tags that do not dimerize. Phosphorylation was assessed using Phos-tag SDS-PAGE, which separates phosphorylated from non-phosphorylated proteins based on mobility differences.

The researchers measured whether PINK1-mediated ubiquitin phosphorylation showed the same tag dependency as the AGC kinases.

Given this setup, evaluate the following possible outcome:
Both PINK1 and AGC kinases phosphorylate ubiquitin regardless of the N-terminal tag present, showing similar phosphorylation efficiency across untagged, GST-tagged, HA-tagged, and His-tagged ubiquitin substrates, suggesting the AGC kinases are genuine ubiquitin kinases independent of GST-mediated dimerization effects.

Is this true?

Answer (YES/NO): NO